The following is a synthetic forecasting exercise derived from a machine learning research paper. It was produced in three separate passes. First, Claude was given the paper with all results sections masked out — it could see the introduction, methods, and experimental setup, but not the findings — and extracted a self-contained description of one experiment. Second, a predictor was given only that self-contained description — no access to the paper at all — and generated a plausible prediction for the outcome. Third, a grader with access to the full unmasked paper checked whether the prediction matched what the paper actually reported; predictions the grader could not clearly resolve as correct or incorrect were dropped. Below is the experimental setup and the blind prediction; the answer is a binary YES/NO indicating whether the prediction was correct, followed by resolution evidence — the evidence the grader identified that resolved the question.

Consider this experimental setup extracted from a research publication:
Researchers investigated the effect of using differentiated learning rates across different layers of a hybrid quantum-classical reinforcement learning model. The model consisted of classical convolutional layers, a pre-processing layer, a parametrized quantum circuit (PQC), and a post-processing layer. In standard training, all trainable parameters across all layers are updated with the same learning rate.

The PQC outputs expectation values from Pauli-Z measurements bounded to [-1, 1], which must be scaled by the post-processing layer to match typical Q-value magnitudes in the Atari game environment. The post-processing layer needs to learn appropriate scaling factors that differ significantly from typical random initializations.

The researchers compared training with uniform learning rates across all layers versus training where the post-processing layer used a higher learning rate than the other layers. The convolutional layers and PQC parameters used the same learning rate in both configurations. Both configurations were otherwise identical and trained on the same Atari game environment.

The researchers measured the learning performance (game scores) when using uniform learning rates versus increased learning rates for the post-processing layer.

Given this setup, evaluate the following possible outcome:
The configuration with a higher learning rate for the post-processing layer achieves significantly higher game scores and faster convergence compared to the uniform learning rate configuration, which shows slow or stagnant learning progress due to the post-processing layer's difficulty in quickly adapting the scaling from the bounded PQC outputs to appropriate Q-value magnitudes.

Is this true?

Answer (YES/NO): NO